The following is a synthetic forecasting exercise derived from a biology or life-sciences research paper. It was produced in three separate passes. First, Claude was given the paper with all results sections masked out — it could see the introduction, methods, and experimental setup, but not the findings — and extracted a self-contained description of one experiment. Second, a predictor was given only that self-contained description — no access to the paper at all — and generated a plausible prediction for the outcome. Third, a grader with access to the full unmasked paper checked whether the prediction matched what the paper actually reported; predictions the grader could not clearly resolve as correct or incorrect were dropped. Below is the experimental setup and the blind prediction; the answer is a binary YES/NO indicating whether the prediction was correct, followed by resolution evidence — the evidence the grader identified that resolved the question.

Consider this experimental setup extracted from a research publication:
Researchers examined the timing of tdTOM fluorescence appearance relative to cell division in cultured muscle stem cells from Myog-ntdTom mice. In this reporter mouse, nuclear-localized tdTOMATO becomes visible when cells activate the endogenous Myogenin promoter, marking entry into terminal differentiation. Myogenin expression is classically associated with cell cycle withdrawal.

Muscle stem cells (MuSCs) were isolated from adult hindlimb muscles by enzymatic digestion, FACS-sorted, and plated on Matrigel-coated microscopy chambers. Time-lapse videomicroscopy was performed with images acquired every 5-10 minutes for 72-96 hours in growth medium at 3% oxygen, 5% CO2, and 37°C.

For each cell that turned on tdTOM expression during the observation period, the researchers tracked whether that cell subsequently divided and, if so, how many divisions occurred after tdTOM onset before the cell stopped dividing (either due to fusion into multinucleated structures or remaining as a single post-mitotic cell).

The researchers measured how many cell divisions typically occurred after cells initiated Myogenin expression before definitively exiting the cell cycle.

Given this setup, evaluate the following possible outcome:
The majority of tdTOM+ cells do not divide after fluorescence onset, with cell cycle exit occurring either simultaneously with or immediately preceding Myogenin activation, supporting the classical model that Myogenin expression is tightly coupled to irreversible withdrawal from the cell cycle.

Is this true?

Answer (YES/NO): NO